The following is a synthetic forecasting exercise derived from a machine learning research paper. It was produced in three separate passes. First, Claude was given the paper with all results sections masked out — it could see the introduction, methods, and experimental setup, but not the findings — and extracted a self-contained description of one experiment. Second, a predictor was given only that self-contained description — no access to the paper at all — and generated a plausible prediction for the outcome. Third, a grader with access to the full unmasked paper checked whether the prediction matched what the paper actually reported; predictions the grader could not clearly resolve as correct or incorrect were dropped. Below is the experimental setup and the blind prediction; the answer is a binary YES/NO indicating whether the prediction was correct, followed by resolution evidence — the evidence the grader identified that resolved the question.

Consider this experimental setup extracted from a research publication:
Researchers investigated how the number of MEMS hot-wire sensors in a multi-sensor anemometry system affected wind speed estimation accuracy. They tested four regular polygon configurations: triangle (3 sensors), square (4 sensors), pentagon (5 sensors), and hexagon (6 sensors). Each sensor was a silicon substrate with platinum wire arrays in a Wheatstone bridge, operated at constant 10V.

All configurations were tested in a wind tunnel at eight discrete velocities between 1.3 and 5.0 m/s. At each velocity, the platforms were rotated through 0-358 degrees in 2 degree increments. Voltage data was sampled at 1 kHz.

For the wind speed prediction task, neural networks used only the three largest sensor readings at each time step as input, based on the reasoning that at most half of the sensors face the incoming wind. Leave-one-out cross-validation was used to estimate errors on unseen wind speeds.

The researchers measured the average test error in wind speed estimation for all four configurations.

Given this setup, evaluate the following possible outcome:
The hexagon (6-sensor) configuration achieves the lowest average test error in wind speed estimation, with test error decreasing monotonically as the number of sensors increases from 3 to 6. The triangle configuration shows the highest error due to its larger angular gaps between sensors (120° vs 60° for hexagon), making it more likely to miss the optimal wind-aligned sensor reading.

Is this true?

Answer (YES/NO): YES